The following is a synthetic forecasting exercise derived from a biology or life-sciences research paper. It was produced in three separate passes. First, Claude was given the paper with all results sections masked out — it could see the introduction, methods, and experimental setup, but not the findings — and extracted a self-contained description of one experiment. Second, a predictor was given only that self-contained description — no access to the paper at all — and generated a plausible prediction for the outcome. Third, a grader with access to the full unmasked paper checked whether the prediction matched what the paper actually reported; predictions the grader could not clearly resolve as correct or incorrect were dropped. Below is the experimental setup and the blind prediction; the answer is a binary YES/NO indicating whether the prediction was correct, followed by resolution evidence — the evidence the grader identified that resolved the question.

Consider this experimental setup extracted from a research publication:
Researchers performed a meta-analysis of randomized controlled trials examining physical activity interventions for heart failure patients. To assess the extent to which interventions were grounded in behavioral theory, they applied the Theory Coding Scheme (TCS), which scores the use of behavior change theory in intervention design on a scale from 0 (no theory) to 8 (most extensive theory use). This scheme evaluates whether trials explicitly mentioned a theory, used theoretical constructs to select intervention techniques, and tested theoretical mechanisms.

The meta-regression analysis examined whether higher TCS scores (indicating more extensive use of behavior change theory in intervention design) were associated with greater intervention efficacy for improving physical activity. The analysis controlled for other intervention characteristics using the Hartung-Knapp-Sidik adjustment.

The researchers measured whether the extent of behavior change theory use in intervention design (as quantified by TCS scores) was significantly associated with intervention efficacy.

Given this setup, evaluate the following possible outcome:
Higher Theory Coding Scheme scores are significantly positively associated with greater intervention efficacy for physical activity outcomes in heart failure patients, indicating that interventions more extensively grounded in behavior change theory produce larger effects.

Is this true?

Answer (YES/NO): NO